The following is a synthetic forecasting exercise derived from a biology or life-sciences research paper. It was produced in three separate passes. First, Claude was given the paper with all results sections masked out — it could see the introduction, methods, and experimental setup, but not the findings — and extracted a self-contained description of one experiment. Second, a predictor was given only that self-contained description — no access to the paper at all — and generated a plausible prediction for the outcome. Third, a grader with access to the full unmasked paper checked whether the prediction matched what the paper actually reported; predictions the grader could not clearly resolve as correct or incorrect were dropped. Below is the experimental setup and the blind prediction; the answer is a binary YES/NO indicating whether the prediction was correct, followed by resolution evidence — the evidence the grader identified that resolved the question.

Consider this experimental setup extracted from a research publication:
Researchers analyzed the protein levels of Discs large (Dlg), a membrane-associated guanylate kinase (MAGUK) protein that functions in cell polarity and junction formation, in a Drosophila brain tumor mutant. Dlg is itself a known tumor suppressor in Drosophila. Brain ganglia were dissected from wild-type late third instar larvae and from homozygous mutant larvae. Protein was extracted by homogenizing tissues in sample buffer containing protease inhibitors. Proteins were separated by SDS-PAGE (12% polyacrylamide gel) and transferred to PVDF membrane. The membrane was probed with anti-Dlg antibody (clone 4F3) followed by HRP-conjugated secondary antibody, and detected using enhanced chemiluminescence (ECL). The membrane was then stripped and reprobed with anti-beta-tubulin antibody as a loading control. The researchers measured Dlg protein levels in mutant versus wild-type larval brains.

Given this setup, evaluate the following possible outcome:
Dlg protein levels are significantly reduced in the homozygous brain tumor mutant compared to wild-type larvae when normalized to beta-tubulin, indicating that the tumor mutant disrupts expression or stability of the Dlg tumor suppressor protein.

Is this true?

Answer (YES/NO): NO